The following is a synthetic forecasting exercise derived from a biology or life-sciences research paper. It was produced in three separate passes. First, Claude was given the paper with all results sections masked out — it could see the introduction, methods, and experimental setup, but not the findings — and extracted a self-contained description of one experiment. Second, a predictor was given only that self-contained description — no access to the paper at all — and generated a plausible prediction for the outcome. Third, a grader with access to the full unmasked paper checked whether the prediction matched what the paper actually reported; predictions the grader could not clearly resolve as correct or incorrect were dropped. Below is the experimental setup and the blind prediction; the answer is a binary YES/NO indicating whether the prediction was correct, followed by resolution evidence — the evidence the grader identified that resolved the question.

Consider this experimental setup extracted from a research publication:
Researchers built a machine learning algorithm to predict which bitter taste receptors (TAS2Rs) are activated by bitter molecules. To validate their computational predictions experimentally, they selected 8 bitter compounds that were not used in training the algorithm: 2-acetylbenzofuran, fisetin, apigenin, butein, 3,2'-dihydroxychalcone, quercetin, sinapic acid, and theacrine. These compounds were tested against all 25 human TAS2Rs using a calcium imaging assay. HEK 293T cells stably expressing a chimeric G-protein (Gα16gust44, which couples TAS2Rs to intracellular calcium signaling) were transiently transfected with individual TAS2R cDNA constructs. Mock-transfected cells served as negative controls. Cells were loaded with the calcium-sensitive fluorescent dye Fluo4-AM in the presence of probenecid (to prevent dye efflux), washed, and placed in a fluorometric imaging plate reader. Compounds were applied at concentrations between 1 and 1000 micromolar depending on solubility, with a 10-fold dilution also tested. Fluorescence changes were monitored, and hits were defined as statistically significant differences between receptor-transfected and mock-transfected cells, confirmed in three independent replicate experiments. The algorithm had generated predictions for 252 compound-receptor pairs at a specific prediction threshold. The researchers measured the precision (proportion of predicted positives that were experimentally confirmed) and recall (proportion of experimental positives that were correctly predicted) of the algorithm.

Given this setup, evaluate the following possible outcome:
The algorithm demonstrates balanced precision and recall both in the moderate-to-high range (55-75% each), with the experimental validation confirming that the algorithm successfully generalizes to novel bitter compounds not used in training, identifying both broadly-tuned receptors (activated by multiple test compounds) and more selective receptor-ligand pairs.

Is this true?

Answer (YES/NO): NO